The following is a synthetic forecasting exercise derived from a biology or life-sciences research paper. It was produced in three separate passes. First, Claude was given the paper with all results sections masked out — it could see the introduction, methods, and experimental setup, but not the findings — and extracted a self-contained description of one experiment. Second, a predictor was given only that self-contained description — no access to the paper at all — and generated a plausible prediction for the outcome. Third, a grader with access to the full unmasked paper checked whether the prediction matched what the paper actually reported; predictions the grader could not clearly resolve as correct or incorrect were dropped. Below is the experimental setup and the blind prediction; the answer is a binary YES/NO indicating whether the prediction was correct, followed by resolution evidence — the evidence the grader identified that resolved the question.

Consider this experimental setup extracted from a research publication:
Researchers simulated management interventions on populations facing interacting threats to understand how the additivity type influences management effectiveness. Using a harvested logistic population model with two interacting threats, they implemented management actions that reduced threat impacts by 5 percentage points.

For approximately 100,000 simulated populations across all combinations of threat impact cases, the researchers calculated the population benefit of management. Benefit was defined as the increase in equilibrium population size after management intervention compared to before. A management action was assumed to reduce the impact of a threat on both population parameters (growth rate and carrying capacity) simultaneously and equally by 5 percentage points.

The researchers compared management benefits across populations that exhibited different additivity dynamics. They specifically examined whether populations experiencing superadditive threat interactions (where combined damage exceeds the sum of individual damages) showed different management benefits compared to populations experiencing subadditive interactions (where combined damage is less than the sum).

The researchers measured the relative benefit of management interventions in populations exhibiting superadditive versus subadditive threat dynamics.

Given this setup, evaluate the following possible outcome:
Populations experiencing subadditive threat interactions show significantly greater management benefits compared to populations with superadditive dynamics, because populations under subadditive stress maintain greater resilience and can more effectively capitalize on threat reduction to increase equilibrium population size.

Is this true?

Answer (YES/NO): NO